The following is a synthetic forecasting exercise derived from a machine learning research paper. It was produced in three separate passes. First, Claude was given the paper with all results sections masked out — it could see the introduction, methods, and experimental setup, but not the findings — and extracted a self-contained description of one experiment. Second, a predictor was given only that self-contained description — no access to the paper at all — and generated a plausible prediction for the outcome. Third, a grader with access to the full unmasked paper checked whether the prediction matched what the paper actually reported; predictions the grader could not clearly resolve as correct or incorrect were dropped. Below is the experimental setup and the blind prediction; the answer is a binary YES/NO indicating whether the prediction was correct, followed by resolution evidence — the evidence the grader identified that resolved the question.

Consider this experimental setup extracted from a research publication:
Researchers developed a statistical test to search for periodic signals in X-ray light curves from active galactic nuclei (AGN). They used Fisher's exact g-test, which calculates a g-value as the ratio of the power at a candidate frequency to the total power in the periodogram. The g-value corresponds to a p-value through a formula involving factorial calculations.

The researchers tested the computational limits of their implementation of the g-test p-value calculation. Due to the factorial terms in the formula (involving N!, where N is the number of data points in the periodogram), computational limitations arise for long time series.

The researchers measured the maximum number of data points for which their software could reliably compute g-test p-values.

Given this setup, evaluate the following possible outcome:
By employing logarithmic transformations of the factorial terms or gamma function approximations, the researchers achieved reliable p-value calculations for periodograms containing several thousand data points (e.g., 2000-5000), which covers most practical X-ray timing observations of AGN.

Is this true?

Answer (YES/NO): NO